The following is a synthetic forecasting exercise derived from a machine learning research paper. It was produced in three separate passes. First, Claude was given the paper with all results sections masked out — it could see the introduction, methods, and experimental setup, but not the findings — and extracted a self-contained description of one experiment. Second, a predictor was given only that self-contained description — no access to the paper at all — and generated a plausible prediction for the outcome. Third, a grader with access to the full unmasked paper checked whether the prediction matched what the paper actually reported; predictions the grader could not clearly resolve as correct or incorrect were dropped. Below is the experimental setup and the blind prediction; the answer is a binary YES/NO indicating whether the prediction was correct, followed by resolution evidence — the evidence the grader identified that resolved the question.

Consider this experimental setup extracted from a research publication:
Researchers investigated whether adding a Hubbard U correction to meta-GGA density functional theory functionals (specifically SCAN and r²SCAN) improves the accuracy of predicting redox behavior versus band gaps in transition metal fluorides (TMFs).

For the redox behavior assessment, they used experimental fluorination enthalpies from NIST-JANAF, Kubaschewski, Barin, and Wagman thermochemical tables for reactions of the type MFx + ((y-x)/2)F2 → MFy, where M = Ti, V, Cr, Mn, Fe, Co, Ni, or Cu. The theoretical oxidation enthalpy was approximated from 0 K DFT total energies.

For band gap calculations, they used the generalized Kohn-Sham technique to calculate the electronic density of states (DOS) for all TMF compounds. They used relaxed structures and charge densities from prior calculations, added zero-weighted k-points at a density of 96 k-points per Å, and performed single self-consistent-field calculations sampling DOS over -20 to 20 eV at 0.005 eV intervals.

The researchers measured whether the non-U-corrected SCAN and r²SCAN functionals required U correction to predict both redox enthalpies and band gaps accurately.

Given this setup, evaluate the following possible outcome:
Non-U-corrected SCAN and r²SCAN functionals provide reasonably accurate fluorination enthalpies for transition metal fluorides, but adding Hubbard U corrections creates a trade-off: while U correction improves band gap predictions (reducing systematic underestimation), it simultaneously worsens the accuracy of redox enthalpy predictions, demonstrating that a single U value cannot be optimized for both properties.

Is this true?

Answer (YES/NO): NO